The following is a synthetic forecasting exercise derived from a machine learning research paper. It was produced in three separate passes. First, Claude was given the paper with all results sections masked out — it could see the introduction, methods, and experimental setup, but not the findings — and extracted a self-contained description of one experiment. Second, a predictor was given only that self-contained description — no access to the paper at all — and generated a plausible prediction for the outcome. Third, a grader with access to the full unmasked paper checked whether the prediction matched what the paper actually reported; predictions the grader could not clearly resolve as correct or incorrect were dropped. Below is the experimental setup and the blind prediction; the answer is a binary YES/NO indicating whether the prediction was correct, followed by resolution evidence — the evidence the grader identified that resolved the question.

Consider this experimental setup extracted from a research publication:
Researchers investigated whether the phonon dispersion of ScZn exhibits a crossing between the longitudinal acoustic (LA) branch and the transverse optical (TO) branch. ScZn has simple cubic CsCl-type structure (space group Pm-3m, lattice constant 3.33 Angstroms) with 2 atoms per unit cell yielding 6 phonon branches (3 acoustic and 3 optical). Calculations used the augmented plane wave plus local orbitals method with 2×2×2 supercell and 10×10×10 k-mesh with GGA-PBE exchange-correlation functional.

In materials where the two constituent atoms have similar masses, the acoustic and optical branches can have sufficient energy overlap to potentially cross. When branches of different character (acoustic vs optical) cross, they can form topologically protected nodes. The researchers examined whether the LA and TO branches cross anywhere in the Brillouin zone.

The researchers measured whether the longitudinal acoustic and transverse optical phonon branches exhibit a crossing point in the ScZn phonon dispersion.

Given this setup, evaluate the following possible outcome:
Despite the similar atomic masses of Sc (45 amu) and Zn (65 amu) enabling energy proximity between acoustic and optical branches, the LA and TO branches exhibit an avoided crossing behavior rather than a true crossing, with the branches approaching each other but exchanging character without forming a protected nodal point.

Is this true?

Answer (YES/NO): NO